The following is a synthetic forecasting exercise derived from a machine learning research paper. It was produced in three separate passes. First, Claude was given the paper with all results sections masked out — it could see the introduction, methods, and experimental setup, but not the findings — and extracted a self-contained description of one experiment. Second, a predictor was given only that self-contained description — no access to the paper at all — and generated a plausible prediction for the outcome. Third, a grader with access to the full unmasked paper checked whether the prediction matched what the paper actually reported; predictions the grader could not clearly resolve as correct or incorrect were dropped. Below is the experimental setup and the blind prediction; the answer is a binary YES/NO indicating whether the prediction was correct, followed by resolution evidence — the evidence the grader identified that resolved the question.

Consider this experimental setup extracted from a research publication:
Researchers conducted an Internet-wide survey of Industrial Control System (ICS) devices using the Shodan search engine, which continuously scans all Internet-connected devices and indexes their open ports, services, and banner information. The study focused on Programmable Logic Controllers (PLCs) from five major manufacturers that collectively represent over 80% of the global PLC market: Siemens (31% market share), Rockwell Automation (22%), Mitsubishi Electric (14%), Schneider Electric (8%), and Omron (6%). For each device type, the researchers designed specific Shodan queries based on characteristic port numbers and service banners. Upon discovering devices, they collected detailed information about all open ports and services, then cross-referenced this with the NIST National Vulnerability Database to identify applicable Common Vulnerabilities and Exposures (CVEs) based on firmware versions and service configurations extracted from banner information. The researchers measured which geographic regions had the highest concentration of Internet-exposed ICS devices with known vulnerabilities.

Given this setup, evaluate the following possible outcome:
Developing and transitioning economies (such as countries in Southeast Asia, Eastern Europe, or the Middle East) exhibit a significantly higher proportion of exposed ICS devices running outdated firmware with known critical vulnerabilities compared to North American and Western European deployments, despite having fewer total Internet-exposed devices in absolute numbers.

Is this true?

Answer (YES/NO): NO